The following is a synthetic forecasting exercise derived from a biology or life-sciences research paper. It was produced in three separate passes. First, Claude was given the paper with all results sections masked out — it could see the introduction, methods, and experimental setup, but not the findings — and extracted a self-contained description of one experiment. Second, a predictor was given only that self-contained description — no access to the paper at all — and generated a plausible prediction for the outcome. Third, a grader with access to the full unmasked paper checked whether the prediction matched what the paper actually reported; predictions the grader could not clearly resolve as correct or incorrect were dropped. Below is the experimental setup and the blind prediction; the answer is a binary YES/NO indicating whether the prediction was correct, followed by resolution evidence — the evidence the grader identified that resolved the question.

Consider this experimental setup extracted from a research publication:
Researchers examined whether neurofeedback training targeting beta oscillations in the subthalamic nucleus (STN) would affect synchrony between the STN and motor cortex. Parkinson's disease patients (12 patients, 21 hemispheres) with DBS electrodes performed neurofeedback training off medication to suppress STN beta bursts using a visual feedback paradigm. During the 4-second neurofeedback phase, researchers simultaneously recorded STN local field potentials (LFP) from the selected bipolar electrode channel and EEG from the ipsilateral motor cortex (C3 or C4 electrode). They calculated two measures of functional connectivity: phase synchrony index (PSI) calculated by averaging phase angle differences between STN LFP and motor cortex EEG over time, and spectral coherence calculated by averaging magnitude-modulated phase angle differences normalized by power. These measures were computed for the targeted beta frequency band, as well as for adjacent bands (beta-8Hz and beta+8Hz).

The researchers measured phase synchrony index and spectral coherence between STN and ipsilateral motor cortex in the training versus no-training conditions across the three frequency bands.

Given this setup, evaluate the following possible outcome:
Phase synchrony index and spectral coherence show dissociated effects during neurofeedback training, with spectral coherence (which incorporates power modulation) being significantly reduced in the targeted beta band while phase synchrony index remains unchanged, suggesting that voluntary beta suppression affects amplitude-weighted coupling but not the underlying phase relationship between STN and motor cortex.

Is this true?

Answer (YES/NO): NO